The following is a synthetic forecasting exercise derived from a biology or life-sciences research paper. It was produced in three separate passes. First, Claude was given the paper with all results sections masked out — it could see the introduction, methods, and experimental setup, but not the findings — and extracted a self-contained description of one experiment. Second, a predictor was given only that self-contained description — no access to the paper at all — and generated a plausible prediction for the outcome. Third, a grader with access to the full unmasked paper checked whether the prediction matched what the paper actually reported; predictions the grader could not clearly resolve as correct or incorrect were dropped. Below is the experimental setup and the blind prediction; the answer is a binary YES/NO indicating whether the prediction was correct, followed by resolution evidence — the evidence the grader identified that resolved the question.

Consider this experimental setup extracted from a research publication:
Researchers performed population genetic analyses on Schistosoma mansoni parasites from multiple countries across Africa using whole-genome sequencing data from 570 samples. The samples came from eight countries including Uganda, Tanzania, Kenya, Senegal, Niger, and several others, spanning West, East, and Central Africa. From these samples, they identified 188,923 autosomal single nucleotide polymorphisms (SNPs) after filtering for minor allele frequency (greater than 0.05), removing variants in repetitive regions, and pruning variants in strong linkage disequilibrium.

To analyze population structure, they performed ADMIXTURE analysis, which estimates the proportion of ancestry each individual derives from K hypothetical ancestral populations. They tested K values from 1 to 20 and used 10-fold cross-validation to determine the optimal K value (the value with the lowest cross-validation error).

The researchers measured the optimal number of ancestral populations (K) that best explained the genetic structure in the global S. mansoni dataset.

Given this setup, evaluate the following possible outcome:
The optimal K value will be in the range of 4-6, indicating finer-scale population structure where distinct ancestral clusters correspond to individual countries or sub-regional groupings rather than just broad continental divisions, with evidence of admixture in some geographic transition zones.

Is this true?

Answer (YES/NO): YES